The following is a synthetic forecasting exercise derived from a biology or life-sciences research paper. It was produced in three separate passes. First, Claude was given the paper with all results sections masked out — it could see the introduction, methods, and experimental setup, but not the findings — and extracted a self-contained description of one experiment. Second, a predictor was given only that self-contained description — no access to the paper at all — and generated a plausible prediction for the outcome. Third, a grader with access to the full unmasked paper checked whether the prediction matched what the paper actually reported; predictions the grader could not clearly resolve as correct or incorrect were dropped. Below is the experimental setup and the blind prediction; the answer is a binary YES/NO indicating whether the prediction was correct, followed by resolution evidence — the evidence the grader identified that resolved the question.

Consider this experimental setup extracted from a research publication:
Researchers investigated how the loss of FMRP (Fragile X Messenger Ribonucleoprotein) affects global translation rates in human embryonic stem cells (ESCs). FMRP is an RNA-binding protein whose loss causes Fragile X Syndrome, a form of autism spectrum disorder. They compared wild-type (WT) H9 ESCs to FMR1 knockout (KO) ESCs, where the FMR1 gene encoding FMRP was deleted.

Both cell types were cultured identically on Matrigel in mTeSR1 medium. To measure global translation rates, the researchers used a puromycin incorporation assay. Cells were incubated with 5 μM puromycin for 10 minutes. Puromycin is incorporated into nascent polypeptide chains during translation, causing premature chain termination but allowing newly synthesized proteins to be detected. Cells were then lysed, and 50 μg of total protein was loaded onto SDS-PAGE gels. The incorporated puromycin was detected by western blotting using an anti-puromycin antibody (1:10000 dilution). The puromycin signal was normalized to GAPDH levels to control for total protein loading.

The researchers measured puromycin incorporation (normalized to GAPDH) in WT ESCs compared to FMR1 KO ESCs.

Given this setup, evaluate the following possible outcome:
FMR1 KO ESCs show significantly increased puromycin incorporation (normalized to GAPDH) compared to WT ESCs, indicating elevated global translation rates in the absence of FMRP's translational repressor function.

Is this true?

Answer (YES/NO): YES